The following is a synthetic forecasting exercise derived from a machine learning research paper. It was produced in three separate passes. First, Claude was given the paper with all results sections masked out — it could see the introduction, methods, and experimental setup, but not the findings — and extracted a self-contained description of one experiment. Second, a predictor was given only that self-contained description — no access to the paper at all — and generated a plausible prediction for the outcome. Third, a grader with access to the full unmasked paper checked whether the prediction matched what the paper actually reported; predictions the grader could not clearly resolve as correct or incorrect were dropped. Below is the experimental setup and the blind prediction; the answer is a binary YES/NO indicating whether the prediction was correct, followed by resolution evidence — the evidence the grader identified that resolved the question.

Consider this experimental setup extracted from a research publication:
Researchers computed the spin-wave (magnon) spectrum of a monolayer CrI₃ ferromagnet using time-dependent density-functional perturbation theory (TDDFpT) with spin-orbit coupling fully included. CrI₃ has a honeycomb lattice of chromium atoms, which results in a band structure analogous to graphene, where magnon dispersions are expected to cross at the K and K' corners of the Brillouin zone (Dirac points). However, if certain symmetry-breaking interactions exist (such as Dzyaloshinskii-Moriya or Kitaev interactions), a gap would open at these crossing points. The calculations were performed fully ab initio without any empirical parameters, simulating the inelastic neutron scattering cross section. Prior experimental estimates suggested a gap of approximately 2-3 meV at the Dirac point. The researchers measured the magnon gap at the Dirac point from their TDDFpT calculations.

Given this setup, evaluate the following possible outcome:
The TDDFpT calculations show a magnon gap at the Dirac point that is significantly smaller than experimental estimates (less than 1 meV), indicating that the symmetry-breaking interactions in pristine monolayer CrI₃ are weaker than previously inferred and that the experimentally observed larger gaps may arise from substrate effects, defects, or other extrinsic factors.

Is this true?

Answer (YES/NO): NO